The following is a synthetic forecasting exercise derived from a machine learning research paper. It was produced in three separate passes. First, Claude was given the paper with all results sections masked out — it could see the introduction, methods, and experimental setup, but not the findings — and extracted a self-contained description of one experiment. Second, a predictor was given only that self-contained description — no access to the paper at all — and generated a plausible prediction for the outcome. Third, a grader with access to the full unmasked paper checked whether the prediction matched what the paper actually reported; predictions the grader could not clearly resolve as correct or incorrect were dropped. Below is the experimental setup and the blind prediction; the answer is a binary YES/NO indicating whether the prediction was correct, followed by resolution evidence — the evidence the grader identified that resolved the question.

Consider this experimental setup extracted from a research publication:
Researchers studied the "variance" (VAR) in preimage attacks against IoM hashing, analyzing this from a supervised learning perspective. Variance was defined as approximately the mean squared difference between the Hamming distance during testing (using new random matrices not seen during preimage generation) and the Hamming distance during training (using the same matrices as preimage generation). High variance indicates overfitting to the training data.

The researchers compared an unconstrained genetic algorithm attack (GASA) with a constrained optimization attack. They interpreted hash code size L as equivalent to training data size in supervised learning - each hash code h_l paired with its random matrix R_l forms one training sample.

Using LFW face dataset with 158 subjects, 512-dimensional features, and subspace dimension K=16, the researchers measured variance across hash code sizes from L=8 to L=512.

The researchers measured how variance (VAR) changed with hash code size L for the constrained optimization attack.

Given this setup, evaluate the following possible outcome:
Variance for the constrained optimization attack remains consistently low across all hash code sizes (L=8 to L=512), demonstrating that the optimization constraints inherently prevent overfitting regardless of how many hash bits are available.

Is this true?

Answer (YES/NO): NO